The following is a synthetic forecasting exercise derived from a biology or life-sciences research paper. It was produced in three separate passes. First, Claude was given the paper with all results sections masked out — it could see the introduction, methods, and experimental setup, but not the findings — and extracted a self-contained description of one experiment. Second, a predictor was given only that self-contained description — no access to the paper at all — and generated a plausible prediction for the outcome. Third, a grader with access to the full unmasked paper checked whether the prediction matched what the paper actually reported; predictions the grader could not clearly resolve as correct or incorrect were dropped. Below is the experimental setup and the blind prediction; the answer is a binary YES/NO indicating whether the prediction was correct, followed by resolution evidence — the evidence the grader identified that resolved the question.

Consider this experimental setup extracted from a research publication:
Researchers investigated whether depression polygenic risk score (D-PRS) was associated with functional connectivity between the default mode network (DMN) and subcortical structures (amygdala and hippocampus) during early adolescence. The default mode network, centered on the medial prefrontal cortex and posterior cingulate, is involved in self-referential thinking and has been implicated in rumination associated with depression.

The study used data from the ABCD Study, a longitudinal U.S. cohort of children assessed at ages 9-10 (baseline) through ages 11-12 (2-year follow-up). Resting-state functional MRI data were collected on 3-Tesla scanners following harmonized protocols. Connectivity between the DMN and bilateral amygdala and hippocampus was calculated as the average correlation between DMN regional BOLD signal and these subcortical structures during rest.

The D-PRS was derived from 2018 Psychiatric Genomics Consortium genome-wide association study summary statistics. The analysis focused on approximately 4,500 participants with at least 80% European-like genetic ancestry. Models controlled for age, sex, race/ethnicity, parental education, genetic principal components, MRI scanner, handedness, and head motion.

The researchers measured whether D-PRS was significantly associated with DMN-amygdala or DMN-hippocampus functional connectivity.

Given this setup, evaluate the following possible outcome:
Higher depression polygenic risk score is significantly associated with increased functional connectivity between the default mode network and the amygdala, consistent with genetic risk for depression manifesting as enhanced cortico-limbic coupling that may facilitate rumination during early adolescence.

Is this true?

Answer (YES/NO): NO